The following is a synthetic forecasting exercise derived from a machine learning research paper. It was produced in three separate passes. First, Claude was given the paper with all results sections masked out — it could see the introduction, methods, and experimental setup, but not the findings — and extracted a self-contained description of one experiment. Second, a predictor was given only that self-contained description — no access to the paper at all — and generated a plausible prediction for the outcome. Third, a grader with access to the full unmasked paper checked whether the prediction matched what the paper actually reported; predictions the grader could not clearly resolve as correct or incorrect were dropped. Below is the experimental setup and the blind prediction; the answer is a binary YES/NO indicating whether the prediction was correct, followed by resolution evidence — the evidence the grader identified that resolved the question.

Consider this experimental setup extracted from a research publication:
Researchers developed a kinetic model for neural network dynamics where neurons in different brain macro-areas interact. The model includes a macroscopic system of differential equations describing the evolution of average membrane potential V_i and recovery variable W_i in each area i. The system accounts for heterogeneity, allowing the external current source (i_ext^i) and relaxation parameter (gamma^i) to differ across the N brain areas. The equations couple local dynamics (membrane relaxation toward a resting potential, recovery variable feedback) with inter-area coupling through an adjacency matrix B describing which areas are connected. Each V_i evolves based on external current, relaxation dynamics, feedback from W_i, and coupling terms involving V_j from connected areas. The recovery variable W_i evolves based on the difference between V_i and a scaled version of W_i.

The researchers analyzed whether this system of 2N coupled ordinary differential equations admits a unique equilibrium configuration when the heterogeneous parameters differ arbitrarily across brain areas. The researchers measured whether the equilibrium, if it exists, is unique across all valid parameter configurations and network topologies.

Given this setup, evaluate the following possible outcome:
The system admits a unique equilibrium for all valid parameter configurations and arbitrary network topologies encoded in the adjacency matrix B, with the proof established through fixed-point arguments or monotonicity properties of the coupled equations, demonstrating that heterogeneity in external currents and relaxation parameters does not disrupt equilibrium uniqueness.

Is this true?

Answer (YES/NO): NO